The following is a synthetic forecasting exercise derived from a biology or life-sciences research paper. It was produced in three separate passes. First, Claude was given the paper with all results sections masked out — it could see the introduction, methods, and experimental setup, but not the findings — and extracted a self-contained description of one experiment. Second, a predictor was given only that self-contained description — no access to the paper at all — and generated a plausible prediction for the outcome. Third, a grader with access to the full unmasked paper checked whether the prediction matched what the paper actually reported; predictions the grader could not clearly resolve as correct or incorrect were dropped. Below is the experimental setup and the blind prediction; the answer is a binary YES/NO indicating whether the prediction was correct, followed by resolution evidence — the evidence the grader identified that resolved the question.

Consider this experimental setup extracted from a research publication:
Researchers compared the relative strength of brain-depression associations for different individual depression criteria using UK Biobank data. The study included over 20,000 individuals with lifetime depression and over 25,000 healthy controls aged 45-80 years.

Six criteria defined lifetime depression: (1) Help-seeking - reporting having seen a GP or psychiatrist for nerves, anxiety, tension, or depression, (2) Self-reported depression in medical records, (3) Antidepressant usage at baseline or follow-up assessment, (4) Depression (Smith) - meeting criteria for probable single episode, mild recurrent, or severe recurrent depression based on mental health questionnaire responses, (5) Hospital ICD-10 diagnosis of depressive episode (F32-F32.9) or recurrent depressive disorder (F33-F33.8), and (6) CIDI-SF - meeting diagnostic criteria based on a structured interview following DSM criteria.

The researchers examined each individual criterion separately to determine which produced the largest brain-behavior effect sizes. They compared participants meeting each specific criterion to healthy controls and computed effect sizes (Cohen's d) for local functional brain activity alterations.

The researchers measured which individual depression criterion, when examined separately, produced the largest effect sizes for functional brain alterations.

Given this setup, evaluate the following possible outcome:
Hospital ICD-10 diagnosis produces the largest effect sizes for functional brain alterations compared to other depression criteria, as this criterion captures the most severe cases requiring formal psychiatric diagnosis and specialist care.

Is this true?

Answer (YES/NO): YES